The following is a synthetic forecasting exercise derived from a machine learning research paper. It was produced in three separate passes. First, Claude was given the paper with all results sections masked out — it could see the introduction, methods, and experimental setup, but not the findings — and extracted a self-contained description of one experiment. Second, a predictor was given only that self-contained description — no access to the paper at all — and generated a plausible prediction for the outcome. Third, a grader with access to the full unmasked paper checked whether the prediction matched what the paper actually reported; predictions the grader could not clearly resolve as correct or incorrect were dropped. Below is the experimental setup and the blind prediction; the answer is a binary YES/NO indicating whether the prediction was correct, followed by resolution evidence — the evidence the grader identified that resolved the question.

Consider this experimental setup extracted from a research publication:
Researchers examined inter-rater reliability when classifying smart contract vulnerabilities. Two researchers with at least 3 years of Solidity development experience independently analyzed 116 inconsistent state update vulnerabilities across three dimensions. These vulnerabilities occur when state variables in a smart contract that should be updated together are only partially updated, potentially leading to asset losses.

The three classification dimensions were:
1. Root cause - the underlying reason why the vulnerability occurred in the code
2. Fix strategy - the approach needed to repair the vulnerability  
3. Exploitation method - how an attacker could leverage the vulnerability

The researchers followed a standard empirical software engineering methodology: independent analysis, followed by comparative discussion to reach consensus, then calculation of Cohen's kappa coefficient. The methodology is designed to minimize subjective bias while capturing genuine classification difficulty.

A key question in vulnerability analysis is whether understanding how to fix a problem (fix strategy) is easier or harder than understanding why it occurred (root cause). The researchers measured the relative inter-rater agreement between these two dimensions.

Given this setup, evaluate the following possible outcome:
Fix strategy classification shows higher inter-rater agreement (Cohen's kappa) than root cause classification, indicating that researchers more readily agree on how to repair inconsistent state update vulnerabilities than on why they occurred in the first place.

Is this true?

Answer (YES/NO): YES